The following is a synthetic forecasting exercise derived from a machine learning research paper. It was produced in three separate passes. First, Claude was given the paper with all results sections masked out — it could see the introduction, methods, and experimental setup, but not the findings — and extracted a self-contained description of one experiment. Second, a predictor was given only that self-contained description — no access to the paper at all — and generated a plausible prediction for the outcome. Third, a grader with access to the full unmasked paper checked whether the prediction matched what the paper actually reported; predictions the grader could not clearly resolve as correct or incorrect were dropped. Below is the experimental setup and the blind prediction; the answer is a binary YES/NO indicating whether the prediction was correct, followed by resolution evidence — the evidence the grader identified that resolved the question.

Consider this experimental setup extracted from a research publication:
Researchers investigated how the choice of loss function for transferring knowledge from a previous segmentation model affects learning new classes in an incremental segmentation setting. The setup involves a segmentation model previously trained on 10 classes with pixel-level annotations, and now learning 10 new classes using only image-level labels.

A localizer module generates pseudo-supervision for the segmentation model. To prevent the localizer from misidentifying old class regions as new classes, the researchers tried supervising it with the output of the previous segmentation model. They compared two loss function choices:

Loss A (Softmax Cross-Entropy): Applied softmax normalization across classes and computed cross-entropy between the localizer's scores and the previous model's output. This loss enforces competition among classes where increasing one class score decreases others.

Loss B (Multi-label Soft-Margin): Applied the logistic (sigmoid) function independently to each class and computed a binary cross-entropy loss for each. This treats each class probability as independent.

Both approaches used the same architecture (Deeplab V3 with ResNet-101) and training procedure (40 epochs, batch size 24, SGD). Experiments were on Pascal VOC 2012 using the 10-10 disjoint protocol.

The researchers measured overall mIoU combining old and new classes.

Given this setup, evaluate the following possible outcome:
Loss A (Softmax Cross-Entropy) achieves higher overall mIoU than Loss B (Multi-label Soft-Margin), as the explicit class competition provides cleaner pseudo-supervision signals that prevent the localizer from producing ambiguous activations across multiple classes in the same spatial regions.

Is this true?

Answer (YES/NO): NO